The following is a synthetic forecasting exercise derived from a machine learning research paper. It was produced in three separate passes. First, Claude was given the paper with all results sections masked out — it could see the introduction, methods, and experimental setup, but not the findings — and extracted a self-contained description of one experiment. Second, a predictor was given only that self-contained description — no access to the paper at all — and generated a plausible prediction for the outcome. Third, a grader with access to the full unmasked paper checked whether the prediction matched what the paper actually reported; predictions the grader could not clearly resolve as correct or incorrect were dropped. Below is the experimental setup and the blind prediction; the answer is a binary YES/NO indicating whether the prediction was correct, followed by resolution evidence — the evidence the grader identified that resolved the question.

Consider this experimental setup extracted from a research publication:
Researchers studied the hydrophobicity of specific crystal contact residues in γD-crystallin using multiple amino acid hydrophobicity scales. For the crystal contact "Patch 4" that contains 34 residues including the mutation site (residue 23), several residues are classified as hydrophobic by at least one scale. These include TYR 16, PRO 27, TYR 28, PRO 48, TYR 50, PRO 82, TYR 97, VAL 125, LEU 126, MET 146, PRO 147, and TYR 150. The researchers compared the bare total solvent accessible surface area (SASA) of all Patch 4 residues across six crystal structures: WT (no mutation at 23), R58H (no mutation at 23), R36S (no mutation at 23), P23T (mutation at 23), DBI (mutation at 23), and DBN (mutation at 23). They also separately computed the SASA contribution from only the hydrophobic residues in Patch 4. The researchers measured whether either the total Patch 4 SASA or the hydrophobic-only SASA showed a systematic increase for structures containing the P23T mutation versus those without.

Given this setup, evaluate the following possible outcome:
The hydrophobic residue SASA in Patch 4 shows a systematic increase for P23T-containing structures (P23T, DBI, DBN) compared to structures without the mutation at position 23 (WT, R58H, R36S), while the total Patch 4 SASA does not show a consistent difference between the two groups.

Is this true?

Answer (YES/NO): NO